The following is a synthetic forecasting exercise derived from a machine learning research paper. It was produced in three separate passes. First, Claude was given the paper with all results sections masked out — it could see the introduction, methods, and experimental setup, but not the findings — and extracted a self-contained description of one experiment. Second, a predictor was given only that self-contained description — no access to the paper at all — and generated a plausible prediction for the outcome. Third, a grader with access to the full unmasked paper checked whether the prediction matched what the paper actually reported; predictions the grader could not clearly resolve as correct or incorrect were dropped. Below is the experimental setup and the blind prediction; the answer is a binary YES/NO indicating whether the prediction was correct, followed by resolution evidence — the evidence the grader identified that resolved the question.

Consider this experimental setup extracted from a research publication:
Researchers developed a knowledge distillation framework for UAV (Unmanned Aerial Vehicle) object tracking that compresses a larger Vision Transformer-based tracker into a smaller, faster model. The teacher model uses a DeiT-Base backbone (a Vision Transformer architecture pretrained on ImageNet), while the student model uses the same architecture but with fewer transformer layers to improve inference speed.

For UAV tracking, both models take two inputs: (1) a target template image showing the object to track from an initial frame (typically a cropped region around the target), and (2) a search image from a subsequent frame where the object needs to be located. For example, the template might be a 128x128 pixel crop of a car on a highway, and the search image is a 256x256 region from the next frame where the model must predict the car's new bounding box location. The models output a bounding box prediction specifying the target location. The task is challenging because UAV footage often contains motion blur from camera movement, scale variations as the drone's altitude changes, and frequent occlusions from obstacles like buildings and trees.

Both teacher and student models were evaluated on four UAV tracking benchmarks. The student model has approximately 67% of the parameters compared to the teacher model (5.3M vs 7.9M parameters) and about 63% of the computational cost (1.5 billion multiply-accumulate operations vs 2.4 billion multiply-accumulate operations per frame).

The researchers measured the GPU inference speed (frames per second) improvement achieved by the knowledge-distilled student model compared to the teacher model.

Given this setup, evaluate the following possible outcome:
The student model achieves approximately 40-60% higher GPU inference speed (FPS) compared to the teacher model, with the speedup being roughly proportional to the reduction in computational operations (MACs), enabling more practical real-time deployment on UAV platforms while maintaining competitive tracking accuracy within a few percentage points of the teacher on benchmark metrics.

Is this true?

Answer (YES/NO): NO